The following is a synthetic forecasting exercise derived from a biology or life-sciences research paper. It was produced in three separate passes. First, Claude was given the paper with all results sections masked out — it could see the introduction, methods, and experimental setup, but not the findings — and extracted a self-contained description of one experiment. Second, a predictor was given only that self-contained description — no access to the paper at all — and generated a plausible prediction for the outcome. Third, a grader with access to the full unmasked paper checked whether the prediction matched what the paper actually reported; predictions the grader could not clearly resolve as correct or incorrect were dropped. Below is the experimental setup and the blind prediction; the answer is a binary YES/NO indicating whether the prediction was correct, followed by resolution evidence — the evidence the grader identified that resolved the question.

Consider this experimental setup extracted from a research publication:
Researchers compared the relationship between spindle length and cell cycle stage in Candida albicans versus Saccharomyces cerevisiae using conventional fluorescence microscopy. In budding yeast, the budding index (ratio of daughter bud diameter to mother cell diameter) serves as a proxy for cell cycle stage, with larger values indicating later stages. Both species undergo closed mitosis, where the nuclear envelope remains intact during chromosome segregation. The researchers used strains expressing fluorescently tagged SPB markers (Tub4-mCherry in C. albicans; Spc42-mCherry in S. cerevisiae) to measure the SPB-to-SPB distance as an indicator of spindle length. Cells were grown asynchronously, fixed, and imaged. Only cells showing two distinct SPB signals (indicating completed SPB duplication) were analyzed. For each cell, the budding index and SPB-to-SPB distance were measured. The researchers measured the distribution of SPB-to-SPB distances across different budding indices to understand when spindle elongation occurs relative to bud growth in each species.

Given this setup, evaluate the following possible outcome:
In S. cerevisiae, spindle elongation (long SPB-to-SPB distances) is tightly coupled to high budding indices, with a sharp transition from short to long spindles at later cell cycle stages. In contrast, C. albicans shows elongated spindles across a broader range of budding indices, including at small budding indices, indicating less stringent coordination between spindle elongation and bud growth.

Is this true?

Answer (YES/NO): NO